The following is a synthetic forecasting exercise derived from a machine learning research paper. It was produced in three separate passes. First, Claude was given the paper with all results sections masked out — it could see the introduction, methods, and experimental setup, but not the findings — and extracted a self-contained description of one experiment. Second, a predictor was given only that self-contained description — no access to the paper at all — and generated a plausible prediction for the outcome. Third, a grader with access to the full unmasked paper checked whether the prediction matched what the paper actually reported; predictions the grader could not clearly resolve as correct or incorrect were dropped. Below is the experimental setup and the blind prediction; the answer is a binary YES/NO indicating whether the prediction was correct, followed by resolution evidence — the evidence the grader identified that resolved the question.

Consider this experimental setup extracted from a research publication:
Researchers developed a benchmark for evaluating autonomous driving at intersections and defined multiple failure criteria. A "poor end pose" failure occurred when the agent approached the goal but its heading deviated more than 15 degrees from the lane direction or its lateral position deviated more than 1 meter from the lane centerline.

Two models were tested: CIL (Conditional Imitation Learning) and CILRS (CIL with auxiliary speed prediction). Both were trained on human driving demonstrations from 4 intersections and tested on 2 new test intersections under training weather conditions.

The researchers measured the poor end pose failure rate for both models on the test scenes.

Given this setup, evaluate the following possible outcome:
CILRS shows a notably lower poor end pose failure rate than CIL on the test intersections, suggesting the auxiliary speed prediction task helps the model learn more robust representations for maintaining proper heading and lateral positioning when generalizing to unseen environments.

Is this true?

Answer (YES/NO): NO